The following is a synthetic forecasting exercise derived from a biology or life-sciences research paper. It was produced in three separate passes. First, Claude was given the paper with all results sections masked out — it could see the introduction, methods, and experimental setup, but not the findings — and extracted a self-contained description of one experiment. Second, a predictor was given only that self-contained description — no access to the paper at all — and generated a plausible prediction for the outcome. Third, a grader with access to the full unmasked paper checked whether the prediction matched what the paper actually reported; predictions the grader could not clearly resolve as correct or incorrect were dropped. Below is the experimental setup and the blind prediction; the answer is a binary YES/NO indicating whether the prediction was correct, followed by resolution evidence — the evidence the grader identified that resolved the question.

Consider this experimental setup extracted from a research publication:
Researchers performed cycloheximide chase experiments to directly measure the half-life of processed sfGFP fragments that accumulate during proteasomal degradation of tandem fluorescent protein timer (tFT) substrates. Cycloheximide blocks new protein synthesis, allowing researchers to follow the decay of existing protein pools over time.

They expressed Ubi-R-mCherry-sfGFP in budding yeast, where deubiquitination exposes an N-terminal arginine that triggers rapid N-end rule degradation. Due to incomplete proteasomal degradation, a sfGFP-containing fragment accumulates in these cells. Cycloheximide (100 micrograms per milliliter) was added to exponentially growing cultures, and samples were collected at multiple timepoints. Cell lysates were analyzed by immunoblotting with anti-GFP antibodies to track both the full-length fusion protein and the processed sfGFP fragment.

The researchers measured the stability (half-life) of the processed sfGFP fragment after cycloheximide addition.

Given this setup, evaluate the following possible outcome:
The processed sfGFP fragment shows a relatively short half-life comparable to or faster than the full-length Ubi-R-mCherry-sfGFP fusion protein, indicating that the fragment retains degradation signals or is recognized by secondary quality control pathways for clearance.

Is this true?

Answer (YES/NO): NO